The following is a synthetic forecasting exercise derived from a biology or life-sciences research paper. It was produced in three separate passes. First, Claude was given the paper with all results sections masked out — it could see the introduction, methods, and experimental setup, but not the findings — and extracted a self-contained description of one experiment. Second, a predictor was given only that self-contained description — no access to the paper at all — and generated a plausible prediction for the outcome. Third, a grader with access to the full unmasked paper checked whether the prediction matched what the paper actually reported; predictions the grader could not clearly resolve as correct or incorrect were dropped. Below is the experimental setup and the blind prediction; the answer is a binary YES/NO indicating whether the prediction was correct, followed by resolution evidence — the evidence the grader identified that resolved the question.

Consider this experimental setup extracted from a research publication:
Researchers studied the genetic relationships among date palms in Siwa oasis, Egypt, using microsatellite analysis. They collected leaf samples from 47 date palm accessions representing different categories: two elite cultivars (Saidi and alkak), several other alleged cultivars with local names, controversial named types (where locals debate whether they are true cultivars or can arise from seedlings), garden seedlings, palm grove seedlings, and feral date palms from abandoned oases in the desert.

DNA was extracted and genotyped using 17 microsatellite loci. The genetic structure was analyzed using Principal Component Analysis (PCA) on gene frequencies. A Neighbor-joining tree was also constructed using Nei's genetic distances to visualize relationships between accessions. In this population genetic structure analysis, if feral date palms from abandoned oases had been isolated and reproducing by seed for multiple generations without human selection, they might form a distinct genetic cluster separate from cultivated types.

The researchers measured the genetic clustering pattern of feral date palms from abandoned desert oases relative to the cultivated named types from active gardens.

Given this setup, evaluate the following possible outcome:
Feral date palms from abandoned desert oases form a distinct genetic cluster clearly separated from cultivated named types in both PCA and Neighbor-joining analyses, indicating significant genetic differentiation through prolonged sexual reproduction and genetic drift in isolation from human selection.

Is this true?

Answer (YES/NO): NO